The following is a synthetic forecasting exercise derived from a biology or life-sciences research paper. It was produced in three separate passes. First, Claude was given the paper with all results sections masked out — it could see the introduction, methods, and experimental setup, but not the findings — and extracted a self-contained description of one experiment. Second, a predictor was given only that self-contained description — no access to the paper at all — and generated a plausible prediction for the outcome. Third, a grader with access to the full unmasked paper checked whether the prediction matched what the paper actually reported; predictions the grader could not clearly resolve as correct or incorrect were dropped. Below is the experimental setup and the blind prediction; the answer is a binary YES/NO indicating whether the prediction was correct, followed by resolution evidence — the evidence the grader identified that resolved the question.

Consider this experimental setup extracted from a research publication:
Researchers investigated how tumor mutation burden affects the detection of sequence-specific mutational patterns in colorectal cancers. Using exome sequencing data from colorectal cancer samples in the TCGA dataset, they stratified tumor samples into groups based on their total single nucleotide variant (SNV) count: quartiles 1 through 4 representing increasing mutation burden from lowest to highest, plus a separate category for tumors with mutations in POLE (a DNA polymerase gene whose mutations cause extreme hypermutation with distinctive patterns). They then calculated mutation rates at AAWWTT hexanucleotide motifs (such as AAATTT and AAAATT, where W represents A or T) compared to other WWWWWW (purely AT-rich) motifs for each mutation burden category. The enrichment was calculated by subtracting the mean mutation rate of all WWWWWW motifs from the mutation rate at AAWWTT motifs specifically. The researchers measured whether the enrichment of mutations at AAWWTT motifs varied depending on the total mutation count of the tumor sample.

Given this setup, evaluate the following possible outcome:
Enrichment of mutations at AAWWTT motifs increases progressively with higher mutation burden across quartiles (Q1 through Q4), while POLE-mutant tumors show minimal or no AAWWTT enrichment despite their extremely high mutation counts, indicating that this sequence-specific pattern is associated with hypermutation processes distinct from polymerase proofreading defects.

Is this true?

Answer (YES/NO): NO